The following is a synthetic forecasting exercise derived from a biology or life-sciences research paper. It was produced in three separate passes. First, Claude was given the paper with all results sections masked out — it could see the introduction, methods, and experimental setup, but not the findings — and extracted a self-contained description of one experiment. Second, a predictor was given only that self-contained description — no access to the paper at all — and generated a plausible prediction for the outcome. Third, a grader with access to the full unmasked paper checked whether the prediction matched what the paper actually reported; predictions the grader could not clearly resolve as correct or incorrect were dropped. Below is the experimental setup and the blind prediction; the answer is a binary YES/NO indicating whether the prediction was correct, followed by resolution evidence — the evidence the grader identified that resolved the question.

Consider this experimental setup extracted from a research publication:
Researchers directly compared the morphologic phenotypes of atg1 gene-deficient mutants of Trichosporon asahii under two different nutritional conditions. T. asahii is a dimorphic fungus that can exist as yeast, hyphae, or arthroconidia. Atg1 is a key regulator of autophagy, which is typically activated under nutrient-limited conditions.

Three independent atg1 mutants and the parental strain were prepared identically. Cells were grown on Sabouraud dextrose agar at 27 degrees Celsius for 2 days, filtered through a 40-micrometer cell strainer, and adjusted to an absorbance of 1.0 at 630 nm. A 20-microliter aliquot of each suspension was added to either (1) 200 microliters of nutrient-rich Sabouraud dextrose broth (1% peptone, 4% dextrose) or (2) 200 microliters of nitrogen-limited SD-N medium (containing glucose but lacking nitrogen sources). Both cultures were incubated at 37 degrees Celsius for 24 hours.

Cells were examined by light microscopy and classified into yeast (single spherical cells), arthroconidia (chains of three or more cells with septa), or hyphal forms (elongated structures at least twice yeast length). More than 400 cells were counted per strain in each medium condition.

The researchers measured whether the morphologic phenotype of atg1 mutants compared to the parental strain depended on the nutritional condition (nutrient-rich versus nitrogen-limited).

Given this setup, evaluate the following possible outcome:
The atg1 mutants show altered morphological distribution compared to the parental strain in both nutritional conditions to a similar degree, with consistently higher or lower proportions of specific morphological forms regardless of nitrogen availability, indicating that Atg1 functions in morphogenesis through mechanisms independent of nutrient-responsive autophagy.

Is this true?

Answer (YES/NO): NO